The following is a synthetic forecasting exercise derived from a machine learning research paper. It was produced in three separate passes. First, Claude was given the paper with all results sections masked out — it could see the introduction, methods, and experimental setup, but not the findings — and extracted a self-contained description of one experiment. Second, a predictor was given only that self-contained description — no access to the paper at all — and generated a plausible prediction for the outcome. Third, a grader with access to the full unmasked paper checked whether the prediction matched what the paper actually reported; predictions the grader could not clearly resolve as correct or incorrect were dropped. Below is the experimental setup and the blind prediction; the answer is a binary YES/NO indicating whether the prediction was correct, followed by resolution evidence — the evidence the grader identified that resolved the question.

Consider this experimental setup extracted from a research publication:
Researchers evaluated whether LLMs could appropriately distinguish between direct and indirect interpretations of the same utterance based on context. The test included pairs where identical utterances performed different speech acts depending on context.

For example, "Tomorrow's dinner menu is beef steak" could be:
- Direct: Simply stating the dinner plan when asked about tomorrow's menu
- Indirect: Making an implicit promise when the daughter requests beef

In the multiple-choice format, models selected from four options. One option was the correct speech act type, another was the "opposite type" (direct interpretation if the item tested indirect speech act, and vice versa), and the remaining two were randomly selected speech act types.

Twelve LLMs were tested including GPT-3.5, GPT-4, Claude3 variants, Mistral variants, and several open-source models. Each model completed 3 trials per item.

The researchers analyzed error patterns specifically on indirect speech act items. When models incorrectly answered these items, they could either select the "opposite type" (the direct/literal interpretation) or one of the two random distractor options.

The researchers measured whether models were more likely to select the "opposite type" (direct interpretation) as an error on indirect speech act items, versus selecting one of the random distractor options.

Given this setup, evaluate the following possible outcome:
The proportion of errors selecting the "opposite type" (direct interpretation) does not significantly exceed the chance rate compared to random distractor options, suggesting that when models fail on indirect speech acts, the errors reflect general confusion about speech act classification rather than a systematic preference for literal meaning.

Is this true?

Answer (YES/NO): NO